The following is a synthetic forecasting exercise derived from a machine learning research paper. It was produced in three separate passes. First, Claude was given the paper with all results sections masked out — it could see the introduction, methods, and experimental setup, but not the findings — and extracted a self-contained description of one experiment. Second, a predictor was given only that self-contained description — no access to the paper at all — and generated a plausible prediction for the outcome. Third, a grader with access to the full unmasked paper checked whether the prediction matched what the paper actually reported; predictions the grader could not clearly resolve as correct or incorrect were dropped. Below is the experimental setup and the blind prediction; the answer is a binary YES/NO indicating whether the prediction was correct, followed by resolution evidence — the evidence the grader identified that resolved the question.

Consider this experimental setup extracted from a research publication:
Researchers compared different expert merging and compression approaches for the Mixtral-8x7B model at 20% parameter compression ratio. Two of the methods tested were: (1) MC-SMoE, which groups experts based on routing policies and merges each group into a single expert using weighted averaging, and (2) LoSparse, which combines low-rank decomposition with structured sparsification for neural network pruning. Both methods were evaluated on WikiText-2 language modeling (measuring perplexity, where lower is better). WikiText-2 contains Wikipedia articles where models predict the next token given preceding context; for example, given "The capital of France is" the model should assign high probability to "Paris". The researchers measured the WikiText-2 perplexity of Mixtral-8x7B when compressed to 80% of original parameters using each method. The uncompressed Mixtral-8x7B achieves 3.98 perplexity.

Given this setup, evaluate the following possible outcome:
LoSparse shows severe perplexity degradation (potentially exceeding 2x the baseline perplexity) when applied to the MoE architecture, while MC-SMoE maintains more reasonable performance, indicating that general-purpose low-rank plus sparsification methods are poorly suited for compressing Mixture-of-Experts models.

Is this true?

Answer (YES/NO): NO